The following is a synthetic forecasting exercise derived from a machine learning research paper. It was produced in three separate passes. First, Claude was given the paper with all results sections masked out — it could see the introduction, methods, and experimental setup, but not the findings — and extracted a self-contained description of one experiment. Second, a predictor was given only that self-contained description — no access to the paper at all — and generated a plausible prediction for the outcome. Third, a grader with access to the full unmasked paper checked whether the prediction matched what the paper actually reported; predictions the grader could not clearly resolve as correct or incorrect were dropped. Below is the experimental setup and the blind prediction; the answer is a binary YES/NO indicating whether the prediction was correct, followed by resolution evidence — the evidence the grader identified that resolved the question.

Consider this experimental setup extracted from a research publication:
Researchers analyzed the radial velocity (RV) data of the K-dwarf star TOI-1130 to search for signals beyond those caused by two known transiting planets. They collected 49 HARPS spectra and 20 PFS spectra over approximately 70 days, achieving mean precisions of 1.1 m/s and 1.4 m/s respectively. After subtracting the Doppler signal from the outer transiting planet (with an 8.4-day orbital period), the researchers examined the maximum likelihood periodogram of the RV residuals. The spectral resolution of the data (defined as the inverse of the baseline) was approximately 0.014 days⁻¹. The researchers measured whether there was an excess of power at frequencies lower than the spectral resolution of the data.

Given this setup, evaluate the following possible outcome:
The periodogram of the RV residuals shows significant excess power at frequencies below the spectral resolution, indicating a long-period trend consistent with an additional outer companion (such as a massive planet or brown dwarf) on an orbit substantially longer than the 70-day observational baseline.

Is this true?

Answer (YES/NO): YES